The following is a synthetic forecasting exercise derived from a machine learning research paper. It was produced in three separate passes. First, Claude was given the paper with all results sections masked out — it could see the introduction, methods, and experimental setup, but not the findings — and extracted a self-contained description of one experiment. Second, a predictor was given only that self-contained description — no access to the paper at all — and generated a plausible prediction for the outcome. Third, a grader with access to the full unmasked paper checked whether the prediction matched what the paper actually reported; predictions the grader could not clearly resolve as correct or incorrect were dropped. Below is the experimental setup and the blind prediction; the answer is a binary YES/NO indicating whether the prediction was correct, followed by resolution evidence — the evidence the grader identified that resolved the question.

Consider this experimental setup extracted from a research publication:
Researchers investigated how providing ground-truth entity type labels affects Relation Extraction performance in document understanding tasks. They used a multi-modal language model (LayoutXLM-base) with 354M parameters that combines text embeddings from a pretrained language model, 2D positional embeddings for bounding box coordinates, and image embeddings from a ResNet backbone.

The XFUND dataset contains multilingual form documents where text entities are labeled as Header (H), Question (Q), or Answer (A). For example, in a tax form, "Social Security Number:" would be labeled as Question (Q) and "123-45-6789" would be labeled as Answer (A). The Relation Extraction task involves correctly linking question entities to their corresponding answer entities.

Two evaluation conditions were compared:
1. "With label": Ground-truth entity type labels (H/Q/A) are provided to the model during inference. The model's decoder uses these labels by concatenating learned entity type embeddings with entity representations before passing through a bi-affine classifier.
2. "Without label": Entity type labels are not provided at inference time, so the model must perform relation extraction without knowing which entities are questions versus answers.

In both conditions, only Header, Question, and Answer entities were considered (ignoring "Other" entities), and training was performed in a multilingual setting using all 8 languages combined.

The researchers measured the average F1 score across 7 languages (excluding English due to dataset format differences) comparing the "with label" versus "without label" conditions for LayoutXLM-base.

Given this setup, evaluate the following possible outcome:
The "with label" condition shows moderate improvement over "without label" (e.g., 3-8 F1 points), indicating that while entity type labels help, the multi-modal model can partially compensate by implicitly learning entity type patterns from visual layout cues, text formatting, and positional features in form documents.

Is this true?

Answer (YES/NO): NO